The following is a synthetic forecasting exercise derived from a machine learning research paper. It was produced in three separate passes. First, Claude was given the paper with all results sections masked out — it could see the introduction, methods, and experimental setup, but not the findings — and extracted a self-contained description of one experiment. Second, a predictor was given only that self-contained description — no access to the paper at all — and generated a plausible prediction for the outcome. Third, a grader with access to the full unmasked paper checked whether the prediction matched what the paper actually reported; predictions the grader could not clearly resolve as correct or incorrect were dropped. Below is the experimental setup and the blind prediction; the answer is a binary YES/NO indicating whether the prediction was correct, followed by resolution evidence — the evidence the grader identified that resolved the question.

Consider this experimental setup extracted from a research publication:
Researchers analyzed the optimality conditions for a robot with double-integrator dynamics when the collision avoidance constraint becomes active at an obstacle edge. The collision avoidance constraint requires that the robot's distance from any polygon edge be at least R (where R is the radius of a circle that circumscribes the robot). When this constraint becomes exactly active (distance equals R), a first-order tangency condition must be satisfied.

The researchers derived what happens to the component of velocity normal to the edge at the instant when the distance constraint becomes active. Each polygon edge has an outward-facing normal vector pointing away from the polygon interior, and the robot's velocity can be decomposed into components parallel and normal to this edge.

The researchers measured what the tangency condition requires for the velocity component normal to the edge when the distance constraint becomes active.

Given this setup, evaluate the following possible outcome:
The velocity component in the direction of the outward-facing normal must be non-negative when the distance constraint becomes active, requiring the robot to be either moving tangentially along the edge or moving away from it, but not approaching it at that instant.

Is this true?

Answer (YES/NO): NO